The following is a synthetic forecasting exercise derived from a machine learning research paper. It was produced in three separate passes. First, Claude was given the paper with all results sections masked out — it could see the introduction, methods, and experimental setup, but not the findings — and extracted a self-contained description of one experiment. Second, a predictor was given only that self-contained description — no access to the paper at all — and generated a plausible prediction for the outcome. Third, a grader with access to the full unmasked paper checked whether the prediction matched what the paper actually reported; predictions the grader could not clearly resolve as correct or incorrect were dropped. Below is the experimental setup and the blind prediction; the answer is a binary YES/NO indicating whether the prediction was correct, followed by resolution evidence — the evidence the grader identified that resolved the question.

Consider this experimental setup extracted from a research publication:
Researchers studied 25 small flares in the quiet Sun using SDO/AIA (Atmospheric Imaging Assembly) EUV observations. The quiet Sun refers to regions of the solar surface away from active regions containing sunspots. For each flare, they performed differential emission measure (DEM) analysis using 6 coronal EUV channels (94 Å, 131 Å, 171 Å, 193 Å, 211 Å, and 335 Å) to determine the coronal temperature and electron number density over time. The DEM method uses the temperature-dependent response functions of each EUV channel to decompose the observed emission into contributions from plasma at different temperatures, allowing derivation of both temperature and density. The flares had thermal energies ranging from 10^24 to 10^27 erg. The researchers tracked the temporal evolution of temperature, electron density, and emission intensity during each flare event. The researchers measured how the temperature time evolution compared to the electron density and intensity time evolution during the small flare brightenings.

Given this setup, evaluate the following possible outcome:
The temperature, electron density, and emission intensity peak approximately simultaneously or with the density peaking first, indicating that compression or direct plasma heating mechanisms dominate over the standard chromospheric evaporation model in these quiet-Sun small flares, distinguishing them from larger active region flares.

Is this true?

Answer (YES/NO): NO